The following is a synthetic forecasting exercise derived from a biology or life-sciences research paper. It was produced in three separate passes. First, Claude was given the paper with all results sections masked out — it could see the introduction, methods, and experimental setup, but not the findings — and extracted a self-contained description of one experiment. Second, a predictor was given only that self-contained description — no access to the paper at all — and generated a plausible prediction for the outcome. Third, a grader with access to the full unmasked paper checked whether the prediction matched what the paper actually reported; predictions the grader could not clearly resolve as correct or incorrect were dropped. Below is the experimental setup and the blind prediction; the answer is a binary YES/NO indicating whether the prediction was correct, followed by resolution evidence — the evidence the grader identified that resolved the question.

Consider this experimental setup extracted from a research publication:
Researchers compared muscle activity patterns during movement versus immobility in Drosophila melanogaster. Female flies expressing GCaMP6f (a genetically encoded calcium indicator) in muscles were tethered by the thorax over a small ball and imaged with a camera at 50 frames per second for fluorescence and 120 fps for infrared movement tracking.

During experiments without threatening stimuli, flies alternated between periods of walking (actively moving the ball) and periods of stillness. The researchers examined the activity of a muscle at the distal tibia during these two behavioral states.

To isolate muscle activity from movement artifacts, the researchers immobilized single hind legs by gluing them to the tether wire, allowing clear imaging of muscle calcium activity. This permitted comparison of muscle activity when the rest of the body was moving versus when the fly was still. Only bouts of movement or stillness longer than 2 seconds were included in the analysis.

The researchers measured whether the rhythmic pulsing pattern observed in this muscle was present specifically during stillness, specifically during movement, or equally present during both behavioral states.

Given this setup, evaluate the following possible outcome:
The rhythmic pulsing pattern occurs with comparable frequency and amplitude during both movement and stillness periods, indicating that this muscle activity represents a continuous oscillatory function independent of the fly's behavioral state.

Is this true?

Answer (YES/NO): NO